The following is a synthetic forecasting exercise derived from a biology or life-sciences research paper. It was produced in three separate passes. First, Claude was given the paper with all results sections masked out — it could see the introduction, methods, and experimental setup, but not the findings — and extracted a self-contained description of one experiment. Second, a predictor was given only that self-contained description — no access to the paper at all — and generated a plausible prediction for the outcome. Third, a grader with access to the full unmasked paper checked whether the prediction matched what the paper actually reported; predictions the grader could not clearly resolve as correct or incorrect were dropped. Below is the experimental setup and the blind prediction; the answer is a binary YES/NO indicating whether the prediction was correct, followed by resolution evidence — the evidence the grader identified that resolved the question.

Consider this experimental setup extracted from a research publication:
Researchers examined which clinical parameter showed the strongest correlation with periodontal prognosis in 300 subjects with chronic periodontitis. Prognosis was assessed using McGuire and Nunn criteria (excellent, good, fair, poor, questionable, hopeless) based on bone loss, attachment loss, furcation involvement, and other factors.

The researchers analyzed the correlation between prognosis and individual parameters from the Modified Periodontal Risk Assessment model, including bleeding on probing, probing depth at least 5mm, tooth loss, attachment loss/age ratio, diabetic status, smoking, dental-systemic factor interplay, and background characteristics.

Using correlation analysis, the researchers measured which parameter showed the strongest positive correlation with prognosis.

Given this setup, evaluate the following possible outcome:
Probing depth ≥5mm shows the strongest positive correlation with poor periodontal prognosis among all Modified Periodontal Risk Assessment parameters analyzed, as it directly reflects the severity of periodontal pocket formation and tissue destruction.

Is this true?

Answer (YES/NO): YES